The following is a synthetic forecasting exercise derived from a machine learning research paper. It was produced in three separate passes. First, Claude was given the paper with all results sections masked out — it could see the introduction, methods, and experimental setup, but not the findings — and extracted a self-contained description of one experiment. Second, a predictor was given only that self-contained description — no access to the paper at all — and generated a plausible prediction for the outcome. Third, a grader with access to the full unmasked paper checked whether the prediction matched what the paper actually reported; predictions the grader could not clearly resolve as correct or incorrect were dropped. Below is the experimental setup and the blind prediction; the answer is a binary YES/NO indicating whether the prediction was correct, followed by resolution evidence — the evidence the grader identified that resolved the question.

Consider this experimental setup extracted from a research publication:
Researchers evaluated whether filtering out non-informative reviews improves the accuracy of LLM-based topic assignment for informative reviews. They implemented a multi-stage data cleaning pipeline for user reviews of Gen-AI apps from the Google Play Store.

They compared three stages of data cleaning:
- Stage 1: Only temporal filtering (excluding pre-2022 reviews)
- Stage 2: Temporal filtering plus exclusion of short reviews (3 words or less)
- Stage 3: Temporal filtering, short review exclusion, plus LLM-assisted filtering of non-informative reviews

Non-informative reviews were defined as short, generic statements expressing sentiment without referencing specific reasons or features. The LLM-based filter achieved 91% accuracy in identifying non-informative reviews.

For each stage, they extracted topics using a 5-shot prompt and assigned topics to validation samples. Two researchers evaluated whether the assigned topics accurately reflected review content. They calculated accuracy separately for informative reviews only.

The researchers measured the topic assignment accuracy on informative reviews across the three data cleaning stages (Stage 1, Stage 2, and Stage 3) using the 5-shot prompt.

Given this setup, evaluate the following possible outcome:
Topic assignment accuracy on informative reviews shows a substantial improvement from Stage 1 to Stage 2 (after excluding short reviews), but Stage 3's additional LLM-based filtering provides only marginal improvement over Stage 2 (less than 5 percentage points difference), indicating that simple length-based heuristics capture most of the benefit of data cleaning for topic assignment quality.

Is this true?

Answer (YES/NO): NO